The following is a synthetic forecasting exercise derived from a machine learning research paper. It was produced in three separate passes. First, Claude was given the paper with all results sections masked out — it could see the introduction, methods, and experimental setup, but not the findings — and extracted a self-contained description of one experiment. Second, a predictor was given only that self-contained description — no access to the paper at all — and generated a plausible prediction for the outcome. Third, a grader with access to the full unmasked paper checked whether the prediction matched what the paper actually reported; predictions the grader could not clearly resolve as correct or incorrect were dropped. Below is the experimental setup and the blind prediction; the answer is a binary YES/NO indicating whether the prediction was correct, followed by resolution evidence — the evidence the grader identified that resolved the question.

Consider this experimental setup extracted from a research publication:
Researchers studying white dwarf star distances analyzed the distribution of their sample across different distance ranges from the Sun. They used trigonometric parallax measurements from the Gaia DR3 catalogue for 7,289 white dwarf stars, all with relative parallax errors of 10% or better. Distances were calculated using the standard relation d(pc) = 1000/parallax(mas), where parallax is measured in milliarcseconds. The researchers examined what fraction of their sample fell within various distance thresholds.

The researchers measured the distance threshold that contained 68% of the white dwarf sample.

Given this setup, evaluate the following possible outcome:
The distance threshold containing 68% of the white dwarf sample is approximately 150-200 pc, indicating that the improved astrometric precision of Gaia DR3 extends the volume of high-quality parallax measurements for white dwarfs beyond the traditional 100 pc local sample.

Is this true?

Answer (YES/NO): NO